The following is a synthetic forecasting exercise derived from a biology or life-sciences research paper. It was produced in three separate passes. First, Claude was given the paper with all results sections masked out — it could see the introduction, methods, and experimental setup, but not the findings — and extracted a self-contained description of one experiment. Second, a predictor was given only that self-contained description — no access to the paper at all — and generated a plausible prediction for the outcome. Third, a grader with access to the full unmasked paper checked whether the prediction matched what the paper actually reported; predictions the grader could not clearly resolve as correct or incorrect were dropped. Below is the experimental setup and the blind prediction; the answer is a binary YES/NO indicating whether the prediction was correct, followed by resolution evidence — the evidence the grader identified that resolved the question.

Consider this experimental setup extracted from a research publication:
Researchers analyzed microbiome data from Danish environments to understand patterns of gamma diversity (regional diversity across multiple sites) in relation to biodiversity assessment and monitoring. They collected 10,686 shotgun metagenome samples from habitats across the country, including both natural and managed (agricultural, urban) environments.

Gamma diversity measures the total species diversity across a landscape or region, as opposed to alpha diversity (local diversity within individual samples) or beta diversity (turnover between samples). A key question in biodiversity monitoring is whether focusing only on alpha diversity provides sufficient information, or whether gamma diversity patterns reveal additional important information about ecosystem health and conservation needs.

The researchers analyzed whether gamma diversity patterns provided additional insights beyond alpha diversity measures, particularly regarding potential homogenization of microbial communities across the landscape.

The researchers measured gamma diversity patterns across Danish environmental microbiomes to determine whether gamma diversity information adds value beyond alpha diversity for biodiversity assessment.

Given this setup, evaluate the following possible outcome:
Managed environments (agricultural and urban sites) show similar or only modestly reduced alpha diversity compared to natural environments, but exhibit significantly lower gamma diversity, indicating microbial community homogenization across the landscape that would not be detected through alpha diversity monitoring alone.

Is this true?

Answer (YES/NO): NO